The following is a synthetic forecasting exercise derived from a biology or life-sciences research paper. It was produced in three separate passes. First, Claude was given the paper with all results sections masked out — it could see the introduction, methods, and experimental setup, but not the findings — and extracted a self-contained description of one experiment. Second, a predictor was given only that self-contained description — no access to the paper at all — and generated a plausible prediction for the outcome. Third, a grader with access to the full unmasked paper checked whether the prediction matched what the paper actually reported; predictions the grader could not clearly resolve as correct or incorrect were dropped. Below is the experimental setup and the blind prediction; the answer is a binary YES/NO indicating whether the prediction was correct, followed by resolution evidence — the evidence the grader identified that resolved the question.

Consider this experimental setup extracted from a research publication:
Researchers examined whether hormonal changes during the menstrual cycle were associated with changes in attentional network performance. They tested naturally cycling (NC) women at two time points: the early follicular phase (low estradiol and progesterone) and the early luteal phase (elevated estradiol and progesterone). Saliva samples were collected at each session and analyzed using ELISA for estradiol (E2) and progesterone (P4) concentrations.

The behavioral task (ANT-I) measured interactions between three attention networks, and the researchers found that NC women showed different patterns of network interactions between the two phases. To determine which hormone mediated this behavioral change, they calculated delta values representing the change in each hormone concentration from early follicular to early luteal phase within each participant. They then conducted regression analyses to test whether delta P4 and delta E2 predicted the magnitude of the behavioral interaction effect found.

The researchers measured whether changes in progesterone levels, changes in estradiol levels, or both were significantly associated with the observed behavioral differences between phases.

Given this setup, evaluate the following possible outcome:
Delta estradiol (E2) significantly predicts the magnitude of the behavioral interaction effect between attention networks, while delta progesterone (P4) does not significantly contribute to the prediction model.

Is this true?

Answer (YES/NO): NO